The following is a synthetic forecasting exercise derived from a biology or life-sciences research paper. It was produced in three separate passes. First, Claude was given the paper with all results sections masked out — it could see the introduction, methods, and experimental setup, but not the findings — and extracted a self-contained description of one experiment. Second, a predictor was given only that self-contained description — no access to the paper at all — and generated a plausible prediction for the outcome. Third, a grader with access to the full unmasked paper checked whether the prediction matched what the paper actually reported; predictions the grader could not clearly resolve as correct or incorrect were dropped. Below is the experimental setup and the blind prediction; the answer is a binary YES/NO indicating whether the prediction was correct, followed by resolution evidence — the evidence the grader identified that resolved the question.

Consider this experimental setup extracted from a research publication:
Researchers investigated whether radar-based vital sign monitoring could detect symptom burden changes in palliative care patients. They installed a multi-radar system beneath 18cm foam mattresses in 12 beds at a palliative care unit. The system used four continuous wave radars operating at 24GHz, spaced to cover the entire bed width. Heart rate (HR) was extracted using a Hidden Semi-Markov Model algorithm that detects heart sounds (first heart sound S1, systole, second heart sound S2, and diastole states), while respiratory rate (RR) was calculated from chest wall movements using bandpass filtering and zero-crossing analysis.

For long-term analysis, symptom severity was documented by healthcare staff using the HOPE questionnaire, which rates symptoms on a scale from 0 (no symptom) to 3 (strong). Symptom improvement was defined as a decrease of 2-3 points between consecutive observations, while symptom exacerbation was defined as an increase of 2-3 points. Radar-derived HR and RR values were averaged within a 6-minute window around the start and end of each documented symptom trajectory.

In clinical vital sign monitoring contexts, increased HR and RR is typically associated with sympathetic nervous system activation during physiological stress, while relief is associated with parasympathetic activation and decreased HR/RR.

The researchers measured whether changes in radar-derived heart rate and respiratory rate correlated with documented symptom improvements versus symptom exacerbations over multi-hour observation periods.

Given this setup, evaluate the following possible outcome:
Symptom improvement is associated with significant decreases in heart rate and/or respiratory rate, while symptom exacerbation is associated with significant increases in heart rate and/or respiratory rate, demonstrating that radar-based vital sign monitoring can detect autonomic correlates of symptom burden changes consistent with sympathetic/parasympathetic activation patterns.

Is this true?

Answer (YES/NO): NO